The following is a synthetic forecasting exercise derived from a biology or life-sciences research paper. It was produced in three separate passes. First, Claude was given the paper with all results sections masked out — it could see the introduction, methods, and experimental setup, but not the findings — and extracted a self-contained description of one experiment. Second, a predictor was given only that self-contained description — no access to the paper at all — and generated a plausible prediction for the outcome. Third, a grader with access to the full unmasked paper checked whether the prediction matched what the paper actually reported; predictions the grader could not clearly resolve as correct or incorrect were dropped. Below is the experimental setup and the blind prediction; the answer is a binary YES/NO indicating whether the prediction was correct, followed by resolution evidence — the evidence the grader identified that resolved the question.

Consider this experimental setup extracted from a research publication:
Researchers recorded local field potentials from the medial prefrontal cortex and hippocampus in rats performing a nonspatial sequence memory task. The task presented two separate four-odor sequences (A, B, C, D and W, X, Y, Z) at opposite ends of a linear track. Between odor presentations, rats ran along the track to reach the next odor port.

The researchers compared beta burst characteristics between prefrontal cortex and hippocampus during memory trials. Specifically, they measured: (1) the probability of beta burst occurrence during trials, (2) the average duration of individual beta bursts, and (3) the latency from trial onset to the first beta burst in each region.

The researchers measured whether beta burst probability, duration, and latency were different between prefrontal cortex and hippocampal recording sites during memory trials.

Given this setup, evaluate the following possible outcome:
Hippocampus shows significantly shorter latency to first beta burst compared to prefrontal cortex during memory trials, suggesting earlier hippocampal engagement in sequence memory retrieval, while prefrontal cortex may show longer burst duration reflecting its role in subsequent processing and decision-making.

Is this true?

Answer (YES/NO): NO